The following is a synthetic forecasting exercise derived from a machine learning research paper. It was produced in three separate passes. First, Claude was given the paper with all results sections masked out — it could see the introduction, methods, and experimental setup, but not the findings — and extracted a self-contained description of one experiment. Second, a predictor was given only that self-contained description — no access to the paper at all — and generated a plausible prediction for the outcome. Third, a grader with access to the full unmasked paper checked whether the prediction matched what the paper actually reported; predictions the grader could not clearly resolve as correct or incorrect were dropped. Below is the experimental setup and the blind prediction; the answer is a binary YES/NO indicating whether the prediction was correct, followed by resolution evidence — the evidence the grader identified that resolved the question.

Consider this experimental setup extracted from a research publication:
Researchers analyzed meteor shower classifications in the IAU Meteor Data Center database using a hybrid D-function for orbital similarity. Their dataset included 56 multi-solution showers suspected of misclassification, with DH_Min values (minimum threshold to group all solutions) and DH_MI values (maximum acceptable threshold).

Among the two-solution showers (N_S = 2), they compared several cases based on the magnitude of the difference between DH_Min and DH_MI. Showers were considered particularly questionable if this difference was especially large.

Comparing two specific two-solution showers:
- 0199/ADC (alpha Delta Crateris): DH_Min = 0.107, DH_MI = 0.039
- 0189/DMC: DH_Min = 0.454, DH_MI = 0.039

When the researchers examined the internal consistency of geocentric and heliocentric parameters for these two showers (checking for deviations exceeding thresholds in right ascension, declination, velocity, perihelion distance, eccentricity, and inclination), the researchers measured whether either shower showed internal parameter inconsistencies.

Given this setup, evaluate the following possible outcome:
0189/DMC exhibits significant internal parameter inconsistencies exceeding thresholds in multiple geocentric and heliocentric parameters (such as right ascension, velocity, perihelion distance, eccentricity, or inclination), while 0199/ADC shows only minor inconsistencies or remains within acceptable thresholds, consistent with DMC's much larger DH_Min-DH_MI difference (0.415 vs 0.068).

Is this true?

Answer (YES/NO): NO